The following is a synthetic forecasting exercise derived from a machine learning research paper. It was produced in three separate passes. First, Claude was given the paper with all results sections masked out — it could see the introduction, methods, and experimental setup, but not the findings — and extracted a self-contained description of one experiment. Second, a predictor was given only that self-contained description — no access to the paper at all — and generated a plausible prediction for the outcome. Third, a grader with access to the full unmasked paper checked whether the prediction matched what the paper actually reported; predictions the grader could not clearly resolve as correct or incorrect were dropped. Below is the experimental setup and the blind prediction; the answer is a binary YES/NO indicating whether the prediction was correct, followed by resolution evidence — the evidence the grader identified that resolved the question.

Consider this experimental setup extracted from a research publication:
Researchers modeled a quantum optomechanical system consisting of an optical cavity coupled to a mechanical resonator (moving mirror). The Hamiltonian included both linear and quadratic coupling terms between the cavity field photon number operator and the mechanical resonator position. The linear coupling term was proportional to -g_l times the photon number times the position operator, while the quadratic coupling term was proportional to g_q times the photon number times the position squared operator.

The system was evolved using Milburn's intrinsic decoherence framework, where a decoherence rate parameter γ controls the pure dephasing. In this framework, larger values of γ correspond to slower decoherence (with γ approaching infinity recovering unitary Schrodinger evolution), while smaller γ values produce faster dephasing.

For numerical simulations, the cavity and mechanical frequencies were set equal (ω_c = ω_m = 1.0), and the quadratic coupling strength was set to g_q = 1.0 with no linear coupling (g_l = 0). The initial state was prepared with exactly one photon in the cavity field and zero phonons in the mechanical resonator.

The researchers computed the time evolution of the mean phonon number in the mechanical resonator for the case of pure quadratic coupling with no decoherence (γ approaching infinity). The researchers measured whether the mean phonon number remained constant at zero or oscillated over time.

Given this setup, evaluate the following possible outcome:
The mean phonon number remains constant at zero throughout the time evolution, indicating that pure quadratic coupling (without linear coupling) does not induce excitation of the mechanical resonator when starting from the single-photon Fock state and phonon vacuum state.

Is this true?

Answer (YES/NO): NO